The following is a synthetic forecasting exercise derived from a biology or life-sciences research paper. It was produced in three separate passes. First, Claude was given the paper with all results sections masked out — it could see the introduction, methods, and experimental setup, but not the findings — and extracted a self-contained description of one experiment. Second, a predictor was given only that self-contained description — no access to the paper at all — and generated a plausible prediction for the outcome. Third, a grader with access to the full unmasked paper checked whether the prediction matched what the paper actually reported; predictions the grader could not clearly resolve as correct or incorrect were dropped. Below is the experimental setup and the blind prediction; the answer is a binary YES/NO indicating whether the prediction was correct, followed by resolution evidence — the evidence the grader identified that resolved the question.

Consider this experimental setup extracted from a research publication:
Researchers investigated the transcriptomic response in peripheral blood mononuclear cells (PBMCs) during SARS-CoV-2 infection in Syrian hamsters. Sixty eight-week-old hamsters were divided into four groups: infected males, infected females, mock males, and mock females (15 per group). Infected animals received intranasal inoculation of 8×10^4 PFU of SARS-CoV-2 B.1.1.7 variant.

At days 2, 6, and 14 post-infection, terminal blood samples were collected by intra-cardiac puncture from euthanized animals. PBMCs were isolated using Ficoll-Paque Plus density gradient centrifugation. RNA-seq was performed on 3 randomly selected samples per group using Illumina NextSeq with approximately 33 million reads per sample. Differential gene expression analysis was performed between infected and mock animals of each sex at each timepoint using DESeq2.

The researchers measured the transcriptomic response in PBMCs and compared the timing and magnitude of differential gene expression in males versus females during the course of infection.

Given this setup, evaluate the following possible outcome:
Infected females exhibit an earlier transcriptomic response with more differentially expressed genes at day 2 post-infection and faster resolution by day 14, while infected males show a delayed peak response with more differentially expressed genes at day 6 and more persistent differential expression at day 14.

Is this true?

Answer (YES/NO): NO